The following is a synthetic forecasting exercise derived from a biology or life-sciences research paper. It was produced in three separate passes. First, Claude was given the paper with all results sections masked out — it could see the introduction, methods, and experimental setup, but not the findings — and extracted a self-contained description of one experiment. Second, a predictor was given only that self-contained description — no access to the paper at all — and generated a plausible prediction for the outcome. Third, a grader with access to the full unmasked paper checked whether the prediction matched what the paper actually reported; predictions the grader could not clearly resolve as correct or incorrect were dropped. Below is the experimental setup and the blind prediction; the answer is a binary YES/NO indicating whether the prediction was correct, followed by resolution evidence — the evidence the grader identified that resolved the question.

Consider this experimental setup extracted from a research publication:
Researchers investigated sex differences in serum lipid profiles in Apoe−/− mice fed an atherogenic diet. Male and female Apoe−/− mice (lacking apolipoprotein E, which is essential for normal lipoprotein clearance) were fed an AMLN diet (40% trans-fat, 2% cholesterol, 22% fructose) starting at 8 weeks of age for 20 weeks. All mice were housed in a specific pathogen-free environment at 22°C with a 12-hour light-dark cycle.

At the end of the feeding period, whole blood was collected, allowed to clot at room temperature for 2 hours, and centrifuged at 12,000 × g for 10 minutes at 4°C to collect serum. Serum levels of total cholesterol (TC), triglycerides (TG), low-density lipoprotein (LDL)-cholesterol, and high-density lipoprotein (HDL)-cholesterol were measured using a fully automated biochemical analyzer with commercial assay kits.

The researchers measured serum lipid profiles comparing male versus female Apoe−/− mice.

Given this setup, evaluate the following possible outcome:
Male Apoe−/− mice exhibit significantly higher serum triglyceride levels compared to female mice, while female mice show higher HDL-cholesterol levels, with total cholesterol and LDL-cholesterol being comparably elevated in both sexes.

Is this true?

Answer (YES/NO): NO